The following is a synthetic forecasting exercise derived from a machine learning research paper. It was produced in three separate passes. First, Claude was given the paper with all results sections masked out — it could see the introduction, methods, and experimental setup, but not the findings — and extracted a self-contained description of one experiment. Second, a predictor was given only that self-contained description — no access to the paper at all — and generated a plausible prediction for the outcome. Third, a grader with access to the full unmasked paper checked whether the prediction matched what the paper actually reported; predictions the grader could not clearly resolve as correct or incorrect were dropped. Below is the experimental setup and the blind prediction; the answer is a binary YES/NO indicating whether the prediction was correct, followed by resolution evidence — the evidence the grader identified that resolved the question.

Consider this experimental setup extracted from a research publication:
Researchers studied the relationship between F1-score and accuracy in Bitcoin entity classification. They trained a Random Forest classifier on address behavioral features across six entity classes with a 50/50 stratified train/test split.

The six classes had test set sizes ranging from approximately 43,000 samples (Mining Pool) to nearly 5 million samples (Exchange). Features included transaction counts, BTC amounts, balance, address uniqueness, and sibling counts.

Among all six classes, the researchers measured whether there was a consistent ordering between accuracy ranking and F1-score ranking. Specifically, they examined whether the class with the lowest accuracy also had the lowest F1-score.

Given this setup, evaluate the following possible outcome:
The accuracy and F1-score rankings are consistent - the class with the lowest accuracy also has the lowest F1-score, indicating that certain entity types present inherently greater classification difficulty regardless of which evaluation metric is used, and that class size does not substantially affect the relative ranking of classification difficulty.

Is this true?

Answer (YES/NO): YES